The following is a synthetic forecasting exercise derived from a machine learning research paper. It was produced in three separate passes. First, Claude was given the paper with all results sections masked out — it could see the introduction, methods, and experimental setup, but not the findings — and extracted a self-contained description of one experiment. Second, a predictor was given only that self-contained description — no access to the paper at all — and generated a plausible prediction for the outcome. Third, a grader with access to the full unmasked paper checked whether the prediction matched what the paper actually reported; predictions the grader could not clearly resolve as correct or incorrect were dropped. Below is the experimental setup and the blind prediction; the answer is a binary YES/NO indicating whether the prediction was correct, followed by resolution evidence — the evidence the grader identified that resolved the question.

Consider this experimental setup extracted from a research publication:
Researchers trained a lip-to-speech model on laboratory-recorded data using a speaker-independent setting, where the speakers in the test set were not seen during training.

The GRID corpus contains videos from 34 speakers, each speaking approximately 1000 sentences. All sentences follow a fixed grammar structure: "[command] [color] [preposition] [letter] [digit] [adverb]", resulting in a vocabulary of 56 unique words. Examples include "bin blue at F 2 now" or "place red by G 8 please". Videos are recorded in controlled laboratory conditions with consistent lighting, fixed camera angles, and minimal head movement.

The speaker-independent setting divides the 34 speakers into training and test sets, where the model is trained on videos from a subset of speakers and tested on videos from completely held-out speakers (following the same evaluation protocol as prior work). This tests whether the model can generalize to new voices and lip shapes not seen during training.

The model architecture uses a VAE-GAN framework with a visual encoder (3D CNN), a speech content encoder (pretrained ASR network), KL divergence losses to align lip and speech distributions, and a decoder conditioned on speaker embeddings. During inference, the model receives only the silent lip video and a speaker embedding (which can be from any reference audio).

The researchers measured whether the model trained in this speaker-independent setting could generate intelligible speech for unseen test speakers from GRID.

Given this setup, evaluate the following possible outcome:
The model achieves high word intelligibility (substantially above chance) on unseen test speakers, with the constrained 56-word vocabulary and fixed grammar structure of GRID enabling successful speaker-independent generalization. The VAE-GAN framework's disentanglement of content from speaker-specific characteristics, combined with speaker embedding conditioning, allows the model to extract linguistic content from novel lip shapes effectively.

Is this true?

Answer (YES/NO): NO